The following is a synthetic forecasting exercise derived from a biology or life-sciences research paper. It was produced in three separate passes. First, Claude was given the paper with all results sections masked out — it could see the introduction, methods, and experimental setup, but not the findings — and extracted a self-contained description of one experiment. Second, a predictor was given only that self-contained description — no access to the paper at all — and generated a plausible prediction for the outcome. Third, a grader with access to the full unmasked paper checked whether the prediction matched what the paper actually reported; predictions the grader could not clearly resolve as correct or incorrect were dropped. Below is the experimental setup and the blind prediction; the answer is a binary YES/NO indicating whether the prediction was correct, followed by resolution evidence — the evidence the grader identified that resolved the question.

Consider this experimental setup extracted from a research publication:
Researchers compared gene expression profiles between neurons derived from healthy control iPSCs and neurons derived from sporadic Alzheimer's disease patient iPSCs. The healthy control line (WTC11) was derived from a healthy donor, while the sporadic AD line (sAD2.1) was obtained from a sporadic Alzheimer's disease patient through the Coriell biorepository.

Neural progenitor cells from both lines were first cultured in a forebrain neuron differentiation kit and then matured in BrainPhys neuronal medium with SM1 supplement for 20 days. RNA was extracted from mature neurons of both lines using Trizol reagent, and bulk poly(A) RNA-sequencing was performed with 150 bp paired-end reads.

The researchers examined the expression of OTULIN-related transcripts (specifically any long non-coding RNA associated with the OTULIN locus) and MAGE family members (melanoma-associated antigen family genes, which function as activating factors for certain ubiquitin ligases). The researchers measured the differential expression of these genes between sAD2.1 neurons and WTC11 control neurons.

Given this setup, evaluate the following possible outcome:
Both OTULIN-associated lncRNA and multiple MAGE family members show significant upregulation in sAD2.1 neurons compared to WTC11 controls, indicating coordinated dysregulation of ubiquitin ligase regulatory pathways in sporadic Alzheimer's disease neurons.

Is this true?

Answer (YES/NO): NO